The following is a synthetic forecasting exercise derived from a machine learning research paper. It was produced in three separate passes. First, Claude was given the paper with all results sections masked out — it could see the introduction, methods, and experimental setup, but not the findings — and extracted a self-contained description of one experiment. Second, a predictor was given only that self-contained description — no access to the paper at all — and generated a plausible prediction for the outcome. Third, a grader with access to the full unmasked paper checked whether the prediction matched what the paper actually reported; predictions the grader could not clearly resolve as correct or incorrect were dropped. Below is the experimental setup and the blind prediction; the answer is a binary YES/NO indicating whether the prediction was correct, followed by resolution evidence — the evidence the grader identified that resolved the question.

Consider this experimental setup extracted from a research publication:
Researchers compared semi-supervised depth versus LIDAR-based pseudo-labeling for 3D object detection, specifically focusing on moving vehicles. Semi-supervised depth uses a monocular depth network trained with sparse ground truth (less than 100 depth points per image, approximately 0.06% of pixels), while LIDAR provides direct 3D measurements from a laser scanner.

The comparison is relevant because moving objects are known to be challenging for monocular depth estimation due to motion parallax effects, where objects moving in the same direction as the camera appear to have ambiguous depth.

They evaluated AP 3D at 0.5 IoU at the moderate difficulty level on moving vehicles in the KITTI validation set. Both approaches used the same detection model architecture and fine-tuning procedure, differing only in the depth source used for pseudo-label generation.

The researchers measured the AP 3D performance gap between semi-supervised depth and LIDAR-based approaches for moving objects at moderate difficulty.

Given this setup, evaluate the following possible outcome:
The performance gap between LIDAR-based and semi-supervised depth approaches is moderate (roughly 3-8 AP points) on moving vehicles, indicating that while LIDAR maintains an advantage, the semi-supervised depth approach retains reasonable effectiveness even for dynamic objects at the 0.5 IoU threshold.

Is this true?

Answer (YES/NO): NO